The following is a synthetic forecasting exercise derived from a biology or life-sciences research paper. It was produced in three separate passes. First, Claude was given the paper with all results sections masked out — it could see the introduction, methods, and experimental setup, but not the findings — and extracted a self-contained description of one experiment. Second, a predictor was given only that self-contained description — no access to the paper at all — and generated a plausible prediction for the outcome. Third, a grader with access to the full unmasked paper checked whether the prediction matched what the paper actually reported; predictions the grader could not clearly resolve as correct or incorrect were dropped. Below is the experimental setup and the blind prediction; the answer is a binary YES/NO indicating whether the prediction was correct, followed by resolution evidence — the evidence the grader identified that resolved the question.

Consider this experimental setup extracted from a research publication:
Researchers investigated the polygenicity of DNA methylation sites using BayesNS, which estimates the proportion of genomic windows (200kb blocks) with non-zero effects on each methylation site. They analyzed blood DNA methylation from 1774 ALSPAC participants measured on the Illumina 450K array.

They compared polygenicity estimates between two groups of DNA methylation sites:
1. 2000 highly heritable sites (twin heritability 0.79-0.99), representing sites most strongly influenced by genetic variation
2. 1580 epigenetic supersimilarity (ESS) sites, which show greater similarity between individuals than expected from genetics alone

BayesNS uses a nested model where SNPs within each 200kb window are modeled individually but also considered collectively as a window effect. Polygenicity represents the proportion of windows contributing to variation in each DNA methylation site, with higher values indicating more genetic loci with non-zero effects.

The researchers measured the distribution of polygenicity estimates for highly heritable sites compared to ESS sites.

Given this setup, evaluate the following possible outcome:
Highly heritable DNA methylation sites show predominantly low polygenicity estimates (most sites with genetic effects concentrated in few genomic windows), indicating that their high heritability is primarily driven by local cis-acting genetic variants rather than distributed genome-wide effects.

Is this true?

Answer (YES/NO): YES